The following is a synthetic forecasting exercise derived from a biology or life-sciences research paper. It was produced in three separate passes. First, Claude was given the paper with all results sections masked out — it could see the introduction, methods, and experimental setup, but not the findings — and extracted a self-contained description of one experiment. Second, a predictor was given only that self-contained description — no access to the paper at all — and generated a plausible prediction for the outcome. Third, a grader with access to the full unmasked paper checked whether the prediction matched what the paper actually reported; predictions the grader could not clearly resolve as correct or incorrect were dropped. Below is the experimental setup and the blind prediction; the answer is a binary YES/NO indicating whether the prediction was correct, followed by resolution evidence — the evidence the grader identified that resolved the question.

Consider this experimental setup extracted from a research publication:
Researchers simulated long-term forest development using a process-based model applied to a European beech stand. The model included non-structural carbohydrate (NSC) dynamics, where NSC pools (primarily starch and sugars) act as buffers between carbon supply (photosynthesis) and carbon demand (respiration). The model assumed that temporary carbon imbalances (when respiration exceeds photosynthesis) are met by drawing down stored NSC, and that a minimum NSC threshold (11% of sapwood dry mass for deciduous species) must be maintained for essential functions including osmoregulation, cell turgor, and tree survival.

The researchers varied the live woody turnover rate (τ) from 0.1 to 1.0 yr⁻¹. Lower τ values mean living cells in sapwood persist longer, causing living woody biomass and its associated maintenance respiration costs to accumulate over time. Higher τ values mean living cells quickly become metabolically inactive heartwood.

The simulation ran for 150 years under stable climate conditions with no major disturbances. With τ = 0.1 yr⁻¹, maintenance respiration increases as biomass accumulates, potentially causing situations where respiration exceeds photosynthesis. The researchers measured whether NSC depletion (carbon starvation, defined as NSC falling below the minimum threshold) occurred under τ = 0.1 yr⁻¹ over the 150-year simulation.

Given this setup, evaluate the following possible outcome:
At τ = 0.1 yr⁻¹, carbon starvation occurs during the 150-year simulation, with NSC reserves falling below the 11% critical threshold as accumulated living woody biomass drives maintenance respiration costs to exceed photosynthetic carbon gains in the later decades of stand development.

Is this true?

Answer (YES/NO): YES